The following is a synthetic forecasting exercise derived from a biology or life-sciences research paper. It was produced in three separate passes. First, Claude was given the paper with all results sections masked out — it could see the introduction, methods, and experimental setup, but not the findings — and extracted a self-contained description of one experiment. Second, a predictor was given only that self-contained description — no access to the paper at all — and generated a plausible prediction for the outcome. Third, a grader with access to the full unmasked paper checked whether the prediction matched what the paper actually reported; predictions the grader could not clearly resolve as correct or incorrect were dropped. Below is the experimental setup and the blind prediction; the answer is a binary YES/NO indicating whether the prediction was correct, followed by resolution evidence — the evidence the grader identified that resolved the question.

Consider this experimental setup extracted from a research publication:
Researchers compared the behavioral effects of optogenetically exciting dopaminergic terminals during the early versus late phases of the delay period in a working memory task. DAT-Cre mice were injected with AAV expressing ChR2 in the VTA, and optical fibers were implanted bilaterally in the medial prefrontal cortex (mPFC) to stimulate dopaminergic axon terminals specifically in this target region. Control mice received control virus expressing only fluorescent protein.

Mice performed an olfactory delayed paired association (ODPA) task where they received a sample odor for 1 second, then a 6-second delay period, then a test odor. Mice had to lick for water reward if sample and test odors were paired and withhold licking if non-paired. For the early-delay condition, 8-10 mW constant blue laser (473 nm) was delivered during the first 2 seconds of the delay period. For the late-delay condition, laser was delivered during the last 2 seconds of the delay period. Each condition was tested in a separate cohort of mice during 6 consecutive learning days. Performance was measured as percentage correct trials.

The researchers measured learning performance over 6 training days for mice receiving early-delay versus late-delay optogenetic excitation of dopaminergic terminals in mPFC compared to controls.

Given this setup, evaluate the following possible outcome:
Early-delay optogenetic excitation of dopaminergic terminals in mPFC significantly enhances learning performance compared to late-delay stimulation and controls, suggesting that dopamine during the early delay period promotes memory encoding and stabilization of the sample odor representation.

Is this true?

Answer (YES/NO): YES